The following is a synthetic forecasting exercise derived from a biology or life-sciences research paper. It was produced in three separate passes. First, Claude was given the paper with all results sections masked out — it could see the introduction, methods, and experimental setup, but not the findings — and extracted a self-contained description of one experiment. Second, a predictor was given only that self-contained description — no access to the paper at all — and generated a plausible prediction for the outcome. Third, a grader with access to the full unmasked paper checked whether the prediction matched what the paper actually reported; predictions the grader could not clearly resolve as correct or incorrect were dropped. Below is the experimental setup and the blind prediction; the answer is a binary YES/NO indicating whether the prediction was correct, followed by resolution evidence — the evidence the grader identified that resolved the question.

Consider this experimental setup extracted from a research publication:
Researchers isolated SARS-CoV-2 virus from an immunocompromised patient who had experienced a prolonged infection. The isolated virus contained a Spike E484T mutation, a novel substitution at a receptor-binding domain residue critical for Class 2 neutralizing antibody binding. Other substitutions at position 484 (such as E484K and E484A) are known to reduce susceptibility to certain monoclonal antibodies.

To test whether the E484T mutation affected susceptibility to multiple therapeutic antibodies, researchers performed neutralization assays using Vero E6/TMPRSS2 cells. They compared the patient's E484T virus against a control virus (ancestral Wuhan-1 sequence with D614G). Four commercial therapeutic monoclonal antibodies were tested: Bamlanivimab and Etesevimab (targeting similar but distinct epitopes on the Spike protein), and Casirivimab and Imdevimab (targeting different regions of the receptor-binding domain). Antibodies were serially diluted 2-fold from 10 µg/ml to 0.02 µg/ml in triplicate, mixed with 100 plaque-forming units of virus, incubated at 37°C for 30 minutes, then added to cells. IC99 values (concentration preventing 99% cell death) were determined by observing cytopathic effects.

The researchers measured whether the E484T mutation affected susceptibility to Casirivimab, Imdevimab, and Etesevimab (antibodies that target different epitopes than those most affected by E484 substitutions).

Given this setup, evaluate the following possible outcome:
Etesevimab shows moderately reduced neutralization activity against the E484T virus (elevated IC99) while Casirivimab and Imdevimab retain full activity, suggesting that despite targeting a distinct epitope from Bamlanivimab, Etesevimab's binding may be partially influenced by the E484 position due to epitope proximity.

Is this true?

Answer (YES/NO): NO